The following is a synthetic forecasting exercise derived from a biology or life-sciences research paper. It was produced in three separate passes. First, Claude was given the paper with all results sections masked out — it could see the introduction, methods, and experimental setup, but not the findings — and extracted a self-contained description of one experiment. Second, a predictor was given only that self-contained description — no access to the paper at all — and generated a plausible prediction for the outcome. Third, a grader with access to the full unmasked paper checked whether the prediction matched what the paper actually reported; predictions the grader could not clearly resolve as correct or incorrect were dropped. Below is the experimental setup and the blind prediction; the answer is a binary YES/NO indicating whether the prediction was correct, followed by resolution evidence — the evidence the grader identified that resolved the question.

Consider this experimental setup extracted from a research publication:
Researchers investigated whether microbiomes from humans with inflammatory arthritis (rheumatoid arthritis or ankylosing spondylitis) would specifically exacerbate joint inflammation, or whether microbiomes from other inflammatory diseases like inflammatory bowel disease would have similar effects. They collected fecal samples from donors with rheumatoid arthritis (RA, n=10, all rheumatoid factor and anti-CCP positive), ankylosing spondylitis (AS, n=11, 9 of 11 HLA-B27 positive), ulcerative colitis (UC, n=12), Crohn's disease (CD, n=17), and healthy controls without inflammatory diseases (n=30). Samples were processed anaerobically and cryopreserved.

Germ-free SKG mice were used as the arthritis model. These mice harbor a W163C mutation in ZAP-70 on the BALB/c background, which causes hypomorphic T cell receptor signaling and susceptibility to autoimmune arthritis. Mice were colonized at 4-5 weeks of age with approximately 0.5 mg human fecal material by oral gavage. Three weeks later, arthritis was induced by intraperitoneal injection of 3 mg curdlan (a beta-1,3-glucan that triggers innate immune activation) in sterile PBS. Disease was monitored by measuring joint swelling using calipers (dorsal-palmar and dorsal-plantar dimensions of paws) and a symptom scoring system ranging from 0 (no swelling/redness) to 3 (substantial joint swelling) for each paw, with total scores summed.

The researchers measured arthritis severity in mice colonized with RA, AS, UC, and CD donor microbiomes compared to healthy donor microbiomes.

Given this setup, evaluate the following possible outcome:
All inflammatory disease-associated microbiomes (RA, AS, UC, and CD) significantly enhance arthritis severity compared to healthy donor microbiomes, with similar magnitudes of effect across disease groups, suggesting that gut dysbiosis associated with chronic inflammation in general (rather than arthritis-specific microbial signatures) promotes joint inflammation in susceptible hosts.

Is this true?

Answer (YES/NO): YES